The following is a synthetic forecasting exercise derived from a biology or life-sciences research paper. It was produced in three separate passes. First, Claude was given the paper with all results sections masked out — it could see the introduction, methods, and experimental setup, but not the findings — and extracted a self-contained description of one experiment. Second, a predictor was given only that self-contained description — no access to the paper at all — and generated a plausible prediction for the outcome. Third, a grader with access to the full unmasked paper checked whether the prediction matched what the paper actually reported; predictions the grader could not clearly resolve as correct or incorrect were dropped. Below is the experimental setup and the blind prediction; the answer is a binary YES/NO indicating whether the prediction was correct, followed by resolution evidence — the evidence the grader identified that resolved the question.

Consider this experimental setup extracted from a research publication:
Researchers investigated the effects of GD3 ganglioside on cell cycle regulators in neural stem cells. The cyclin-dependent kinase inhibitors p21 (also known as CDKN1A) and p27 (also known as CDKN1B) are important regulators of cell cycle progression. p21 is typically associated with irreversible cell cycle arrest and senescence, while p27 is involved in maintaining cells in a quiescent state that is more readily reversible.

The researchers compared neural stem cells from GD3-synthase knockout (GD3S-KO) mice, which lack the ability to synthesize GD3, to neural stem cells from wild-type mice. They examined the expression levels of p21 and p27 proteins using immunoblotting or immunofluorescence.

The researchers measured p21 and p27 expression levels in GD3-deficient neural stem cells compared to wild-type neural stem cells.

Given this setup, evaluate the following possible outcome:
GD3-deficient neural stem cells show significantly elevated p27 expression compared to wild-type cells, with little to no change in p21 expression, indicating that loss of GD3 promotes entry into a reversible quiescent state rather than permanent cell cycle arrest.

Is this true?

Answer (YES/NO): NO